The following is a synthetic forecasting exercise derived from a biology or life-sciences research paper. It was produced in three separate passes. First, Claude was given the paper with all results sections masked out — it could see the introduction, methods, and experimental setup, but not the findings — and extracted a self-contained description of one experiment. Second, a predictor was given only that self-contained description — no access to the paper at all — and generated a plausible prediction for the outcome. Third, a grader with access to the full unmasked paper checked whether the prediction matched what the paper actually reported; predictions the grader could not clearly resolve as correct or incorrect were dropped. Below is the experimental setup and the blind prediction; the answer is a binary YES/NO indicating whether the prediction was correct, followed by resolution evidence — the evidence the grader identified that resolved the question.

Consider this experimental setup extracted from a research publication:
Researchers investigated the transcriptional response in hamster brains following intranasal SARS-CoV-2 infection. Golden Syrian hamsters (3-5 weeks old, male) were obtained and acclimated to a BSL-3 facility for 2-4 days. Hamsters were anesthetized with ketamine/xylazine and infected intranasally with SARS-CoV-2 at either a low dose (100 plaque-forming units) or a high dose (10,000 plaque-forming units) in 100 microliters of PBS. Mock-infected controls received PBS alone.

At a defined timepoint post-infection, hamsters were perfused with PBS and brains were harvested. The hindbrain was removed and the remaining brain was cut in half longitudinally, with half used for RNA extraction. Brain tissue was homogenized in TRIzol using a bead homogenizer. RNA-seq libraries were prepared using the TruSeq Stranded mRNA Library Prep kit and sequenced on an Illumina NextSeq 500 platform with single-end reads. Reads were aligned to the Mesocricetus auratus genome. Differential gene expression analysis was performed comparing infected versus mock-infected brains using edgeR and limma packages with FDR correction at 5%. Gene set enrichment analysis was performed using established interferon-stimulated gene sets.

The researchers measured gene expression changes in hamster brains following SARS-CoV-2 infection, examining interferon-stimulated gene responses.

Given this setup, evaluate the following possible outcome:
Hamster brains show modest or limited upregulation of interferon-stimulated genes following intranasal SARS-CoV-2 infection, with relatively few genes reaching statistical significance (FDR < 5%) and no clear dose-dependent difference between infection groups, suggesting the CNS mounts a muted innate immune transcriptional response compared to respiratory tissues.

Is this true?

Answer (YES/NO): NO